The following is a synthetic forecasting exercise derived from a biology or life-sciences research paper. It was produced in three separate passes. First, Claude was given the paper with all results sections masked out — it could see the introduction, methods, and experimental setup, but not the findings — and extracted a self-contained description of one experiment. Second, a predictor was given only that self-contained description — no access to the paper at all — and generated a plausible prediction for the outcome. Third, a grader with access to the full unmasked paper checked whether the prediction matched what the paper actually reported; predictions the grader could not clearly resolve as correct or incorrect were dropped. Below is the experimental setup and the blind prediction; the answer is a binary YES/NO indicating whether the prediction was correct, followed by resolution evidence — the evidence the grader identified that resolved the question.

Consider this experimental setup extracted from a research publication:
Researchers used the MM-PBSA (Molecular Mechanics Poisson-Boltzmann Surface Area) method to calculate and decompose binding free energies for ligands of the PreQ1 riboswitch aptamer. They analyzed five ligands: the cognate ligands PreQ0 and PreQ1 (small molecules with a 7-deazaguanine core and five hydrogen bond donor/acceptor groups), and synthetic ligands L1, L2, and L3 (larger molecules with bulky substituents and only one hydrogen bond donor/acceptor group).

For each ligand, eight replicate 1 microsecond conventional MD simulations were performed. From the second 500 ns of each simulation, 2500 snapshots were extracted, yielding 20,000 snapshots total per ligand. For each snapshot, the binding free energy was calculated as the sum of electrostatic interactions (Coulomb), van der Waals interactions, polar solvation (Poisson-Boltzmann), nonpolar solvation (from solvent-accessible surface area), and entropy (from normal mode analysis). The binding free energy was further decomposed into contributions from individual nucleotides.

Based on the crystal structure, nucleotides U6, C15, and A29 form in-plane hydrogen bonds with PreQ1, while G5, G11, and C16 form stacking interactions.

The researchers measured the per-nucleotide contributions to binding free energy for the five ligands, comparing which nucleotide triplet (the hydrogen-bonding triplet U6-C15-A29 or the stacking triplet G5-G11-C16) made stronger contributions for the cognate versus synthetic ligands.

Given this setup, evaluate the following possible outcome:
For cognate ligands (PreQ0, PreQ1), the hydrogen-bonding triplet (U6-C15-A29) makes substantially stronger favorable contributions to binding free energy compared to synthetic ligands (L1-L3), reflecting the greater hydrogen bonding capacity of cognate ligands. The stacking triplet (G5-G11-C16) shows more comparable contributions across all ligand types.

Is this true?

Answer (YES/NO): YES